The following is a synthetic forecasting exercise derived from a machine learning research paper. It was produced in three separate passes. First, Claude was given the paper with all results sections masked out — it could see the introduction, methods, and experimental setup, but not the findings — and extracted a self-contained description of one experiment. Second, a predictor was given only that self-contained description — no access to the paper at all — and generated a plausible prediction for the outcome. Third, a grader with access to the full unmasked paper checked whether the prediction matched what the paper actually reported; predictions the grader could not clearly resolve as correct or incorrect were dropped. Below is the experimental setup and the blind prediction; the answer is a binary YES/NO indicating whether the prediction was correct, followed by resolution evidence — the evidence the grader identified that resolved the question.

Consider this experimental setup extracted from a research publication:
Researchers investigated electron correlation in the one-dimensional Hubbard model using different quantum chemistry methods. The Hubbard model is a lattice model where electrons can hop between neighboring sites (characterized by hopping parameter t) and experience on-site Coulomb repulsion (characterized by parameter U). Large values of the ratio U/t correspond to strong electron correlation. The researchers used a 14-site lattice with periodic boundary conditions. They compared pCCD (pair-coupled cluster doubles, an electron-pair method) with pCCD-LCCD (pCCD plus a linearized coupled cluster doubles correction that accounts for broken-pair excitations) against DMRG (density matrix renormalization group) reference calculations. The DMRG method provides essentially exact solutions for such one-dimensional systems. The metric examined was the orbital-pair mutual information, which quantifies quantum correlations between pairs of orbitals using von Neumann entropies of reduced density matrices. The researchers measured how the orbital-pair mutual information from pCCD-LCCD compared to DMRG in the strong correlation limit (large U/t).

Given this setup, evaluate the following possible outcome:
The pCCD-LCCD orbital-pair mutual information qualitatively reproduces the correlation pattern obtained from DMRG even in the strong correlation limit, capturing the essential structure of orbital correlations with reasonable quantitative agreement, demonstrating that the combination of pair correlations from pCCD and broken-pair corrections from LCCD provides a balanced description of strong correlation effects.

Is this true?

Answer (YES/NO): NO